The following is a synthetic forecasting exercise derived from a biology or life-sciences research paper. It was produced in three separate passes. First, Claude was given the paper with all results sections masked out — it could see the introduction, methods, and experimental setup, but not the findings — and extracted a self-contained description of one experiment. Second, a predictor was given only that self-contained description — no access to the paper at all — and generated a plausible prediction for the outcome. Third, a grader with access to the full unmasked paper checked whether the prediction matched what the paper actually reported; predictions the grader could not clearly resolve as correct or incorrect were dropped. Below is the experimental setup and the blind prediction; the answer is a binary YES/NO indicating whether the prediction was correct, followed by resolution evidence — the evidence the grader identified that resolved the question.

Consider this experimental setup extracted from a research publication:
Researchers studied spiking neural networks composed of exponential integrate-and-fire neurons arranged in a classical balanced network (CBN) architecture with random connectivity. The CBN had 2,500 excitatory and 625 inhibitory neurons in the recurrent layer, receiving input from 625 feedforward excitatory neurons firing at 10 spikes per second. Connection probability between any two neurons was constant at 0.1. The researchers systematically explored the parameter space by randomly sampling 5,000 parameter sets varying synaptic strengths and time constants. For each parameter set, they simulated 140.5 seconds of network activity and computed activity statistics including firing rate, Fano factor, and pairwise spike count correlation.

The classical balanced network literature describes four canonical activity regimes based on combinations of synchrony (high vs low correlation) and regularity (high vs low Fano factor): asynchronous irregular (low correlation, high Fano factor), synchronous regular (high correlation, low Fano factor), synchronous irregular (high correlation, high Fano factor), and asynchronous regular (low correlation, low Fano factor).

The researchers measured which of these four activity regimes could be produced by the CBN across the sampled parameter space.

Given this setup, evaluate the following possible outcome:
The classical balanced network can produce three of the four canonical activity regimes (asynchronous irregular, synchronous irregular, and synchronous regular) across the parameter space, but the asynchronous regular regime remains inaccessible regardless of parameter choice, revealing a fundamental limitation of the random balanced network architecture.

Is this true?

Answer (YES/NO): NO